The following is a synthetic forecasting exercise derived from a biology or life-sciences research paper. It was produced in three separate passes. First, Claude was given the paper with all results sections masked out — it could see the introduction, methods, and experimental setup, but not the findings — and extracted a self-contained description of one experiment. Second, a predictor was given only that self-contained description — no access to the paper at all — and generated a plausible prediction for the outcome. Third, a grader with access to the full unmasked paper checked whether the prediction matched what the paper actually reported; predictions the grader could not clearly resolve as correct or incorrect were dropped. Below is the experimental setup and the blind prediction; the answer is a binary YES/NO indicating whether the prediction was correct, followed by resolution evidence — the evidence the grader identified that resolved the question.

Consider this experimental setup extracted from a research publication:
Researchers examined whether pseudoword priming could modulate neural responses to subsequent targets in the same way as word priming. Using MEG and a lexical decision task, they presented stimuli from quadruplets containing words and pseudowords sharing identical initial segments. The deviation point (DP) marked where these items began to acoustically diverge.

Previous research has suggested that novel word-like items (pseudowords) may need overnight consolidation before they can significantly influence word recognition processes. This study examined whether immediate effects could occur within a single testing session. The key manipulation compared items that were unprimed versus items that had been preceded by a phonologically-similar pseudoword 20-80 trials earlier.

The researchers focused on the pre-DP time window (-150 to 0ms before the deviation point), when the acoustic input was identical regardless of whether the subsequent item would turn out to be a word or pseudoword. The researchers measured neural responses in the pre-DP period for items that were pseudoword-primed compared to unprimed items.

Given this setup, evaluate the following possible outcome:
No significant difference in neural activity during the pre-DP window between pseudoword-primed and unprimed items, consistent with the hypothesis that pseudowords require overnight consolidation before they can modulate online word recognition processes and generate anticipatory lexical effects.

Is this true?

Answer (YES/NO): NO